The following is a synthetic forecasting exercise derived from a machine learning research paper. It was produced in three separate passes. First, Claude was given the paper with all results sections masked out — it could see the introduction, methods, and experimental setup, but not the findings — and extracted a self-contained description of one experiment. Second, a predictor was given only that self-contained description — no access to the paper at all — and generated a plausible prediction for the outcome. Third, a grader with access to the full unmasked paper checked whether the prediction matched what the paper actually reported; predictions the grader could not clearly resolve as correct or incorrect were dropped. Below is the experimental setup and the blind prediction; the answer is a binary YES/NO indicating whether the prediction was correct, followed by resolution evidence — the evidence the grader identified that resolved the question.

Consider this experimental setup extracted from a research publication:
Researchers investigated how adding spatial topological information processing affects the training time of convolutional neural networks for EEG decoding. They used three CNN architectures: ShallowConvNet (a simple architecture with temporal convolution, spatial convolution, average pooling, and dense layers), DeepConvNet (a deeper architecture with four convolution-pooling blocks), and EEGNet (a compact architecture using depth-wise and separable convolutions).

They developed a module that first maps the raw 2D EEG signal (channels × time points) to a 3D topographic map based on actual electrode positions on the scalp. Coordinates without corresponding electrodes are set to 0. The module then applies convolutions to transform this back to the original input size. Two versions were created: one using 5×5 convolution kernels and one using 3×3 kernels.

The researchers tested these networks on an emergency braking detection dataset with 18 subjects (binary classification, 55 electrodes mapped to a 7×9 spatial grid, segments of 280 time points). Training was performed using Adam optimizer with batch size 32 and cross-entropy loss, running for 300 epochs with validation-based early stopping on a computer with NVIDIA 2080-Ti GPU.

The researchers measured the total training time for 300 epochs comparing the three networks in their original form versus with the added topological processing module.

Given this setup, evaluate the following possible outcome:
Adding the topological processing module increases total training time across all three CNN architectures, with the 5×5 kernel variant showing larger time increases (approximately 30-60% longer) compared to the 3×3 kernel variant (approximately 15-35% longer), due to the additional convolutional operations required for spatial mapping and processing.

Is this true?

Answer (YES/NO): NO